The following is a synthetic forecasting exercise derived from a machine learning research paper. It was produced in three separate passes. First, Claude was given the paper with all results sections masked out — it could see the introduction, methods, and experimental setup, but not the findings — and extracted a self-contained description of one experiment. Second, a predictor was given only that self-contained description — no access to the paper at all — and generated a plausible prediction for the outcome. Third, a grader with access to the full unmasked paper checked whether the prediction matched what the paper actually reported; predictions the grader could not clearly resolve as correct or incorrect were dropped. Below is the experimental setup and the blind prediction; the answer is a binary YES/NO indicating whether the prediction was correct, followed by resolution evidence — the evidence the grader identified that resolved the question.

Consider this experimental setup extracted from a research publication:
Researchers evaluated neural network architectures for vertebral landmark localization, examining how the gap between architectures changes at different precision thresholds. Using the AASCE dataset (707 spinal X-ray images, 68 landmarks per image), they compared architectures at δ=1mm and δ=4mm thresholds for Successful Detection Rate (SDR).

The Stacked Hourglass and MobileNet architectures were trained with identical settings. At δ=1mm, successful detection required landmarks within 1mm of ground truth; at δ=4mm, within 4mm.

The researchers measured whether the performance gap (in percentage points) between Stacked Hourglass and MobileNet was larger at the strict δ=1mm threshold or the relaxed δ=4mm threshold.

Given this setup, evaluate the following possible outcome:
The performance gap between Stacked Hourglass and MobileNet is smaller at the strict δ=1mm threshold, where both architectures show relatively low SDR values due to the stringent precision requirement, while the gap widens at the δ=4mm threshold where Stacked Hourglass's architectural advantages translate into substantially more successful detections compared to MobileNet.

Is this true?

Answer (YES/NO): NO